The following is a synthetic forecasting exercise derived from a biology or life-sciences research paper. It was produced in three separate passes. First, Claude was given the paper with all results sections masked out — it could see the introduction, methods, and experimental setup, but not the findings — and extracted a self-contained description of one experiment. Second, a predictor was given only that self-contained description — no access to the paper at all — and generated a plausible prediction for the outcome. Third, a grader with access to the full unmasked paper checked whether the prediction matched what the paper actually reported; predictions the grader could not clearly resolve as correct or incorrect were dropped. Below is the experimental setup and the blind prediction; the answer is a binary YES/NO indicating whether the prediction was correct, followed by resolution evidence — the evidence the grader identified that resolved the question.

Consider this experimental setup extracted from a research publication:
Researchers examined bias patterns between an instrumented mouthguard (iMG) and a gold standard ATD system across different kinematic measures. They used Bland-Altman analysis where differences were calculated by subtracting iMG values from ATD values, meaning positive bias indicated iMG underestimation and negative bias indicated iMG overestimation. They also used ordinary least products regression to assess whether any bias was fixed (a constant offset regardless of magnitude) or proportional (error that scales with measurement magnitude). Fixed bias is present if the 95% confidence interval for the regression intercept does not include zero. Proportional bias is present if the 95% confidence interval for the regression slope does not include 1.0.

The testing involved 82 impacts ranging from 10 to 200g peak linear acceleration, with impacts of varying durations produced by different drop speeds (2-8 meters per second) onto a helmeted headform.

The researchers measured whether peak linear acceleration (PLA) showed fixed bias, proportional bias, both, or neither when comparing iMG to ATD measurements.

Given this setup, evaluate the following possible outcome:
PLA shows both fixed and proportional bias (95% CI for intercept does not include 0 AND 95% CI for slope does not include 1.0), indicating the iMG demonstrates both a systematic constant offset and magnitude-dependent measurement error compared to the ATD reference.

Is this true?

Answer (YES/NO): YES